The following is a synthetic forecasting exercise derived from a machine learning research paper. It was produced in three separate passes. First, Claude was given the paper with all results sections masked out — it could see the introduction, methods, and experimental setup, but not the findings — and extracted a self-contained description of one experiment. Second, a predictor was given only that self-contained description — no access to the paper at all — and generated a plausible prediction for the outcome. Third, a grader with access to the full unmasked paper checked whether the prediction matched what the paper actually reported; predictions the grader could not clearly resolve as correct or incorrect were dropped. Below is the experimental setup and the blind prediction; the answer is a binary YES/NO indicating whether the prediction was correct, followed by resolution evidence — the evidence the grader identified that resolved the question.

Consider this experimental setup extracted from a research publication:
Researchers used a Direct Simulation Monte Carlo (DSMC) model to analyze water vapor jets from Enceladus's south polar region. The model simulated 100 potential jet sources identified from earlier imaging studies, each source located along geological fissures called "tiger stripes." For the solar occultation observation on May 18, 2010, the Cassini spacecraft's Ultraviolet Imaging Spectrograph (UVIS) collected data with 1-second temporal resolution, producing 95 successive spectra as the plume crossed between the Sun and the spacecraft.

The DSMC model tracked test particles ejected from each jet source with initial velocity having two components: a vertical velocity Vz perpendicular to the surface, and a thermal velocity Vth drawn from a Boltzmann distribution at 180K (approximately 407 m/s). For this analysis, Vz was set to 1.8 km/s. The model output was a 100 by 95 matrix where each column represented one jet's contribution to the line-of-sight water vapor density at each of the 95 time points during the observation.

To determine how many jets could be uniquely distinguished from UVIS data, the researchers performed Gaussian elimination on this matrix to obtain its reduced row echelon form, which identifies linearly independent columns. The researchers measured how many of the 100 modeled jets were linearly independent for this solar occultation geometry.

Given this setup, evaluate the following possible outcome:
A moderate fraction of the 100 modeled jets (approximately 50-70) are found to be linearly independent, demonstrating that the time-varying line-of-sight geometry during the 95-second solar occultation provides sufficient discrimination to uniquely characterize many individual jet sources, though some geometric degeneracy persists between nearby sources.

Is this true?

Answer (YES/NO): NO